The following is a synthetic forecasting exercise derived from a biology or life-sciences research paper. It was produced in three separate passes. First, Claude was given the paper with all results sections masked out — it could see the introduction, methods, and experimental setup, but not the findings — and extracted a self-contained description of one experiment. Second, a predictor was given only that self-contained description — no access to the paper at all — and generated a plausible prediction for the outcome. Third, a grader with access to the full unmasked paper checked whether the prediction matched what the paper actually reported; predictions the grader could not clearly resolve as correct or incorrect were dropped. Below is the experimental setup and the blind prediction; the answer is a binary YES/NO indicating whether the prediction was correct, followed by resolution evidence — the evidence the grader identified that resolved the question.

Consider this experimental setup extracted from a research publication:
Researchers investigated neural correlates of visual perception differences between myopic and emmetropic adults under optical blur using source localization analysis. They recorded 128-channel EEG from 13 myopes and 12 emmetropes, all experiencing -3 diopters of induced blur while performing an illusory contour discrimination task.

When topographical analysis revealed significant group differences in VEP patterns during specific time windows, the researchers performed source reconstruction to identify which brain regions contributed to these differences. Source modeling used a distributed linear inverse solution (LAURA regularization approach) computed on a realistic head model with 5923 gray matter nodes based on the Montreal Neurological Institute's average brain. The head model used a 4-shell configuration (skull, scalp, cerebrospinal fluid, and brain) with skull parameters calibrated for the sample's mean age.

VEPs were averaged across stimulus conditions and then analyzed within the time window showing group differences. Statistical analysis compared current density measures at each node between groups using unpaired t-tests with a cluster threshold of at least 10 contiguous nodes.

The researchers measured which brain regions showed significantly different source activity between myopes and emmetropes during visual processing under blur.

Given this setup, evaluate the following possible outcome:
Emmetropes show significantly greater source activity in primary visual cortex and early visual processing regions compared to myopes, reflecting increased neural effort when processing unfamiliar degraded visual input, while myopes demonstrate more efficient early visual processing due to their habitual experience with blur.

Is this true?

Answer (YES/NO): NO